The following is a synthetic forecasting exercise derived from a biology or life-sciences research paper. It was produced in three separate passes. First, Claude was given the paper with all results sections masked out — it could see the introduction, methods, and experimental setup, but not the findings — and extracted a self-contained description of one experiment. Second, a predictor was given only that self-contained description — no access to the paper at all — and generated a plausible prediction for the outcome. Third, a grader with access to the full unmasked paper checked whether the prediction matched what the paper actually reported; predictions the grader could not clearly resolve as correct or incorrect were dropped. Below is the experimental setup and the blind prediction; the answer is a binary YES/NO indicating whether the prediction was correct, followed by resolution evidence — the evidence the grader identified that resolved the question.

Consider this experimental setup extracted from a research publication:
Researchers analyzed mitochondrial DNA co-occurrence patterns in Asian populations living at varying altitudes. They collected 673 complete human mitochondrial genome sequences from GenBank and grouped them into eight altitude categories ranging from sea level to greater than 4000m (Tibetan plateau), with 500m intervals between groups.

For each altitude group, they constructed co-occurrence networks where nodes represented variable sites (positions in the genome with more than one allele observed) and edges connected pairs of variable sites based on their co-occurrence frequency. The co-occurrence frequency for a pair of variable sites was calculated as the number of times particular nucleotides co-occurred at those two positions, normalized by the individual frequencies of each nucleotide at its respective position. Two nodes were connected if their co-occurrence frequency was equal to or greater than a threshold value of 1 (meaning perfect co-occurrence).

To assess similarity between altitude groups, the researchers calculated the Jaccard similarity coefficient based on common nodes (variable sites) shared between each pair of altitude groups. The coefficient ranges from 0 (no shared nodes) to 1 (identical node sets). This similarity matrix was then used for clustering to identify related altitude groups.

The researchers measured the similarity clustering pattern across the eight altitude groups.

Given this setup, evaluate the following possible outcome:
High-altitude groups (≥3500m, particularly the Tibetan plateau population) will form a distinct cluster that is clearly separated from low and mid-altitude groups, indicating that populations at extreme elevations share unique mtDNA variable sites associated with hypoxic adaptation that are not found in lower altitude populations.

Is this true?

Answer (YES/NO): NO